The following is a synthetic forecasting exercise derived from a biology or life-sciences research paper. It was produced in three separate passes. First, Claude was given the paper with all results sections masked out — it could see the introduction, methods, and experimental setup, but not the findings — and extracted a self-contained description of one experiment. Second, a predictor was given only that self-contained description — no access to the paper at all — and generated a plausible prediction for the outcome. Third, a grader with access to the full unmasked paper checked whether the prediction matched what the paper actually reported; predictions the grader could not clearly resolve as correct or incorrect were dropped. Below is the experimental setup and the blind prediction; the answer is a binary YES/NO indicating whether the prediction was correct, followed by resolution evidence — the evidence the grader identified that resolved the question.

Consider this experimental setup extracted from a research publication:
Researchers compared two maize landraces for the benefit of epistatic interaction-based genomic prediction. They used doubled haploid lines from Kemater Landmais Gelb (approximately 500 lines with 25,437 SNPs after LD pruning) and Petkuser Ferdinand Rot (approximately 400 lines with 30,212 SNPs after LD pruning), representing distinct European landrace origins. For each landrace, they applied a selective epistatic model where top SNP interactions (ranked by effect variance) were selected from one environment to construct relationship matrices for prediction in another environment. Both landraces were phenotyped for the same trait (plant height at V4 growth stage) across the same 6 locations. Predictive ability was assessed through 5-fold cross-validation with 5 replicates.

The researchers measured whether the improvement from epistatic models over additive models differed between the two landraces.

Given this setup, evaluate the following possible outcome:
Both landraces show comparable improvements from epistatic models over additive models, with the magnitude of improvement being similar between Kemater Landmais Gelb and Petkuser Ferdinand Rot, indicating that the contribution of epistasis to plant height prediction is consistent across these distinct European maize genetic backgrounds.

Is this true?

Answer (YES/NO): YES